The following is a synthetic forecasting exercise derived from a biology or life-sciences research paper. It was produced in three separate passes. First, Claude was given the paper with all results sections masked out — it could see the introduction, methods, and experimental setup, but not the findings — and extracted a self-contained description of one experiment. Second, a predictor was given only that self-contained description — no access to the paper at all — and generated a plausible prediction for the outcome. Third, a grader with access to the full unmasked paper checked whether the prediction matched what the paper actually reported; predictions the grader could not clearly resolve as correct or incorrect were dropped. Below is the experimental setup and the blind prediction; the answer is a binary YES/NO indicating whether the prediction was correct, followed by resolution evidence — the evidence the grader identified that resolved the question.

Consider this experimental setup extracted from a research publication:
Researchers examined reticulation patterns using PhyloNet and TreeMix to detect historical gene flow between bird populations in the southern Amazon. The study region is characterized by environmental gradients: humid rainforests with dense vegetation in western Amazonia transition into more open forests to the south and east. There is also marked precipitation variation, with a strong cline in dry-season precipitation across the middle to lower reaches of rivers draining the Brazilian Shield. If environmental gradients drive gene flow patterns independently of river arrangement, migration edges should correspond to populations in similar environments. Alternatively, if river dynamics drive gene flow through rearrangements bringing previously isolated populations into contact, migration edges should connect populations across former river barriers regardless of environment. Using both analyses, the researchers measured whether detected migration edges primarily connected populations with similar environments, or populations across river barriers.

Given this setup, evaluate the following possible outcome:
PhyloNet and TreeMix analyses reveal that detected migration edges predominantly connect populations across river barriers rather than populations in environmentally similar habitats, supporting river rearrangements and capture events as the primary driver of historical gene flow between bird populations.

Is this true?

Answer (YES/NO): YES